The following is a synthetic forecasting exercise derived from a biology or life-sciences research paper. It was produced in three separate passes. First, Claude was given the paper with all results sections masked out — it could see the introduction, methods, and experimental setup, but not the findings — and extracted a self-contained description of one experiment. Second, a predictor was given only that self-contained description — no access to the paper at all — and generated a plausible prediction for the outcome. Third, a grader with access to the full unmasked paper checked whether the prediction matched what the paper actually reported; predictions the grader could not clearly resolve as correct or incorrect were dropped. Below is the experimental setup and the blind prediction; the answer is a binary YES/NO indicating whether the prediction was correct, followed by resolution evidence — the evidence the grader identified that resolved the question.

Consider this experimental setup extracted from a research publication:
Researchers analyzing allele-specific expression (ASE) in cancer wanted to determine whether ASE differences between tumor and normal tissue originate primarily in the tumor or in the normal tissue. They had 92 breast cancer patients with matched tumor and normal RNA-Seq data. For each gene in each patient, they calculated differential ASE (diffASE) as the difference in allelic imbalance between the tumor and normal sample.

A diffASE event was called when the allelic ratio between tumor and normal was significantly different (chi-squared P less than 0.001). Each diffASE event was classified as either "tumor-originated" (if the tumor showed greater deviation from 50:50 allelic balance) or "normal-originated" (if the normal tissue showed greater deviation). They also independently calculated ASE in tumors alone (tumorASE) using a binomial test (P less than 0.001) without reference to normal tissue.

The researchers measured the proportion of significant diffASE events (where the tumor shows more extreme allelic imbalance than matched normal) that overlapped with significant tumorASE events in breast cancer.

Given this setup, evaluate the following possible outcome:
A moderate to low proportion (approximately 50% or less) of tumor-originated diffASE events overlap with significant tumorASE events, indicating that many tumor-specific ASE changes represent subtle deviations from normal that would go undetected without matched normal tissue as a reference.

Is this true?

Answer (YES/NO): NO